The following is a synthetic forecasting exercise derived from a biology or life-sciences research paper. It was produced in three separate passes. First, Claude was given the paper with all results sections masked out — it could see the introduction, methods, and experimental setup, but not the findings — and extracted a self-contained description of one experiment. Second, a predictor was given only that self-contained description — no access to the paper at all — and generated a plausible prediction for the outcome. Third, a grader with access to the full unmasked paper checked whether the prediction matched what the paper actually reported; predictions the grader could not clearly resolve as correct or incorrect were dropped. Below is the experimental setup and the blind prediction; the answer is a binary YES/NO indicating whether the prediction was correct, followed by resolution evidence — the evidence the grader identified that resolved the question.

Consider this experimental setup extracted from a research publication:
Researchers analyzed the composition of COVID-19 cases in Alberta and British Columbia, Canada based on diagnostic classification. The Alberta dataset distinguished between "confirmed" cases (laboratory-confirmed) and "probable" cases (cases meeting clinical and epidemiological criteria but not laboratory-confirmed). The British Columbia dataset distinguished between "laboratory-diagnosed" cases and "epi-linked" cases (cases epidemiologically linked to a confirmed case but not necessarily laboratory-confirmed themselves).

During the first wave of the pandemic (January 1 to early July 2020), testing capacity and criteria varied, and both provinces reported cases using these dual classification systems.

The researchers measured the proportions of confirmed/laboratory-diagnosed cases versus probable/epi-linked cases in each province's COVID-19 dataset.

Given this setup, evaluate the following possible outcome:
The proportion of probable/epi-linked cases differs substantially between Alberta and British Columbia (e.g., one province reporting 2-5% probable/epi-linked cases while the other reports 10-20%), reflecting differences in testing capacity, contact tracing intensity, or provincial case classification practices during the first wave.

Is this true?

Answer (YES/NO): NO